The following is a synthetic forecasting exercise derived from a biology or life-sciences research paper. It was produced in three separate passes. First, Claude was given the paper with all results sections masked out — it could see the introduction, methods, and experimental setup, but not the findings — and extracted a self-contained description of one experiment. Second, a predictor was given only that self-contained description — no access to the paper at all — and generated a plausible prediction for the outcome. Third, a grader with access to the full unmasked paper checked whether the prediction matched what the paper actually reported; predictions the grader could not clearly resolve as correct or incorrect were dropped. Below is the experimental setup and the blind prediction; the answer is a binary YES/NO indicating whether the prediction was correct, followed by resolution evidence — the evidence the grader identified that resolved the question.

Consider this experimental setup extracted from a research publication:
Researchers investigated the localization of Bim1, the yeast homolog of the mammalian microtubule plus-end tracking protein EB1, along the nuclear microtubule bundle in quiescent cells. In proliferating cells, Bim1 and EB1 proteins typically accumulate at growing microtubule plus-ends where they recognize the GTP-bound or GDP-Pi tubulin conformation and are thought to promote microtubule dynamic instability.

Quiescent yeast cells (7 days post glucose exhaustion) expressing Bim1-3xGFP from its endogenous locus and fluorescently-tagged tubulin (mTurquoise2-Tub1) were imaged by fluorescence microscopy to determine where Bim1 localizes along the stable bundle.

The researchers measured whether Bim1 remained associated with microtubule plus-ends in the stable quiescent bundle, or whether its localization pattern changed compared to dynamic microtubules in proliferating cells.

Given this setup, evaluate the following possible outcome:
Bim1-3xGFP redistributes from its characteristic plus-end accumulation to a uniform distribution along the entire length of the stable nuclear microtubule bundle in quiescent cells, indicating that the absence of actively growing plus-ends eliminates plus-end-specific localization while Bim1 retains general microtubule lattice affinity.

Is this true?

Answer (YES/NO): YES